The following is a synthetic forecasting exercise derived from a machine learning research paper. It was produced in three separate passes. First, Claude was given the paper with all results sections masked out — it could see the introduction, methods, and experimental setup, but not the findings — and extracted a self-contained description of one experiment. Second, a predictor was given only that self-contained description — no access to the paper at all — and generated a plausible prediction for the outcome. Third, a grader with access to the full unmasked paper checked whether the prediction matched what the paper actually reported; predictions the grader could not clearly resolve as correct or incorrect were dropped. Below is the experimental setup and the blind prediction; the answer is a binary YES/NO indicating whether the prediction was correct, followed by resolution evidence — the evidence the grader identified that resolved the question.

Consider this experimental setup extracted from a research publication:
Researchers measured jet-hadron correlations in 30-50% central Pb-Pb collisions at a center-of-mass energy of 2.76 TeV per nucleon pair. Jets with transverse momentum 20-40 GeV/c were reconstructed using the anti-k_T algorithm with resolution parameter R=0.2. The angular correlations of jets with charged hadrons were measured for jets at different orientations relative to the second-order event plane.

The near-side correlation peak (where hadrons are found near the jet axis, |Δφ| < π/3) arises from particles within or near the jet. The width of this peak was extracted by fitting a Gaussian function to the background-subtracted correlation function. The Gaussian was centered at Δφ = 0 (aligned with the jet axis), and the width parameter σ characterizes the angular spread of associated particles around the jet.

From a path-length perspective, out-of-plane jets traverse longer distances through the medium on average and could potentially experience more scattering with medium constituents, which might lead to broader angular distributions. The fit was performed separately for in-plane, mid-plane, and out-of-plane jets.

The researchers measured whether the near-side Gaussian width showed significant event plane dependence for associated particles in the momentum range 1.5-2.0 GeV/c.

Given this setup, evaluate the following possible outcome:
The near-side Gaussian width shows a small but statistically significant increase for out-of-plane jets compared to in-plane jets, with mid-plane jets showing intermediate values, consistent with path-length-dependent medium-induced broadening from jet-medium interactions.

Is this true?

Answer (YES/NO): NO